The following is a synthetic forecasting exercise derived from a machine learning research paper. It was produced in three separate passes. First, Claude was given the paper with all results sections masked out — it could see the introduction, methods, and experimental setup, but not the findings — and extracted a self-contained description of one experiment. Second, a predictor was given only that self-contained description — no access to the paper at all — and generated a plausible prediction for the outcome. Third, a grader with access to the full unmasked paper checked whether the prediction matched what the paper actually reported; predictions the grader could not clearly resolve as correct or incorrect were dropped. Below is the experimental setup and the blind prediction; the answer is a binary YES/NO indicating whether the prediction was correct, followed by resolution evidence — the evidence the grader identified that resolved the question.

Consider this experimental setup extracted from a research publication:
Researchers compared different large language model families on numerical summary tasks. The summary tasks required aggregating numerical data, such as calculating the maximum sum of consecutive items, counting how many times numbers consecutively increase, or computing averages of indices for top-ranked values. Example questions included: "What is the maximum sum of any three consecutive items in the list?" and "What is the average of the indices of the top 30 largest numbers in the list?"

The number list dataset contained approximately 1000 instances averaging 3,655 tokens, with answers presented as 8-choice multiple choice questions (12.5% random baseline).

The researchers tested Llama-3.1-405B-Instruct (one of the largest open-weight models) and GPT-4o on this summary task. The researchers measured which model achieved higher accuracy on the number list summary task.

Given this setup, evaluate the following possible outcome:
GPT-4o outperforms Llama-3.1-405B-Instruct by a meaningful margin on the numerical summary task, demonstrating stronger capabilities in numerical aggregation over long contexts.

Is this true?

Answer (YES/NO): NO